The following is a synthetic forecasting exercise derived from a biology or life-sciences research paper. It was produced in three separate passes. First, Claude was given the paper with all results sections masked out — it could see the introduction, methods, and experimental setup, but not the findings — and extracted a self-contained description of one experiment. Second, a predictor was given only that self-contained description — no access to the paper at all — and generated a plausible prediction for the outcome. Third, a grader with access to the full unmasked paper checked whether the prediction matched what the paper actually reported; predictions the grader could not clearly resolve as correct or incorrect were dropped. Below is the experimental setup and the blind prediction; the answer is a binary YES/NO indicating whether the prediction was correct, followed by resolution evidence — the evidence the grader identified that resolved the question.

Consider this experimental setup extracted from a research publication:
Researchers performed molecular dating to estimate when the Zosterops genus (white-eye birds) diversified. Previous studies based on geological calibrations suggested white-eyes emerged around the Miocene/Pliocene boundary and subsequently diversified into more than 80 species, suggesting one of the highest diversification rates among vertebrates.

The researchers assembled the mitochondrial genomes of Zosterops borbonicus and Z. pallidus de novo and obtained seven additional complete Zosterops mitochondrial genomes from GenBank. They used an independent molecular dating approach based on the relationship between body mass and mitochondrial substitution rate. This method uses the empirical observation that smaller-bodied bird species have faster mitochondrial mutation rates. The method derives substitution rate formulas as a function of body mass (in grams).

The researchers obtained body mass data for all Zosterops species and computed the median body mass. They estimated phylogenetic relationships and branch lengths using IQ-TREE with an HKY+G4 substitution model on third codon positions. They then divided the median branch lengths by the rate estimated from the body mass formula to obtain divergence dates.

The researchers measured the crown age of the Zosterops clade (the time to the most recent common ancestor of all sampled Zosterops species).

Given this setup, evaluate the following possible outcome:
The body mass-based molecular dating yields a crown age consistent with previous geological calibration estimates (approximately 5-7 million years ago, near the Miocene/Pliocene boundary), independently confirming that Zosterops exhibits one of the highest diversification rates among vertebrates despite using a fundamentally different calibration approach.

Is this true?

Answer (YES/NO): NO